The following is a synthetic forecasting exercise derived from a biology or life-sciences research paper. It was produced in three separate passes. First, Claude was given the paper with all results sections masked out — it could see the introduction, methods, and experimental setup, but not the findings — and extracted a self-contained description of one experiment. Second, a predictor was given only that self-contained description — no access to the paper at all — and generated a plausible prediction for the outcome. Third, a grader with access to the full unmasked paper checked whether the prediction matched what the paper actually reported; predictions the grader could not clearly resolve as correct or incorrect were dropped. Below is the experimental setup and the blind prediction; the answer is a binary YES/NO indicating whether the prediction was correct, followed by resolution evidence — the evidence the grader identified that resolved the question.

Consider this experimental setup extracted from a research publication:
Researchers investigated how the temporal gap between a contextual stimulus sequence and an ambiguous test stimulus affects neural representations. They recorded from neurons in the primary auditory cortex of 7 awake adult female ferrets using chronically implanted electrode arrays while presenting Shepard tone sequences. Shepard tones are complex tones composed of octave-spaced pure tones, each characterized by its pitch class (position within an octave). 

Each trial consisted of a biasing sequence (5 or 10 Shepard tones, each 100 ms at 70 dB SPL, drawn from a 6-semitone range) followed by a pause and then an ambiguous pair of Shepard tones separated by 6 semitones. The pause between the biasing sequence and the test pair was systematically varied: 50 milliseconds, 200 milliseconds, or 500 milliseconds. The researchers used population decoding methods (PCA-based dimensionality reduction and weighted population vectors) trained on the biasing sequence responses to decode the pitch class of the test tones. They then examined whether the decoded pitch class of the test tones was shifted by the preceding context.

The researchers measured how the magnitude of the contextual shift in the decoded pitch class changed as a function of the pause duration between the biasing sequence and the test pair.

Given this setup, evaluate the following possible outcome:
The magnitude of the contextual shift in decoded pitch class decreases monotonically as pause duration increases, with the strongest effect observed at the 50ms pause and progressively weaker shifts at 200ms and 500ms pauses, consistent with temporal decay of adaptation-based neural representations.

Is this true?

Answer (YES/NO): YES